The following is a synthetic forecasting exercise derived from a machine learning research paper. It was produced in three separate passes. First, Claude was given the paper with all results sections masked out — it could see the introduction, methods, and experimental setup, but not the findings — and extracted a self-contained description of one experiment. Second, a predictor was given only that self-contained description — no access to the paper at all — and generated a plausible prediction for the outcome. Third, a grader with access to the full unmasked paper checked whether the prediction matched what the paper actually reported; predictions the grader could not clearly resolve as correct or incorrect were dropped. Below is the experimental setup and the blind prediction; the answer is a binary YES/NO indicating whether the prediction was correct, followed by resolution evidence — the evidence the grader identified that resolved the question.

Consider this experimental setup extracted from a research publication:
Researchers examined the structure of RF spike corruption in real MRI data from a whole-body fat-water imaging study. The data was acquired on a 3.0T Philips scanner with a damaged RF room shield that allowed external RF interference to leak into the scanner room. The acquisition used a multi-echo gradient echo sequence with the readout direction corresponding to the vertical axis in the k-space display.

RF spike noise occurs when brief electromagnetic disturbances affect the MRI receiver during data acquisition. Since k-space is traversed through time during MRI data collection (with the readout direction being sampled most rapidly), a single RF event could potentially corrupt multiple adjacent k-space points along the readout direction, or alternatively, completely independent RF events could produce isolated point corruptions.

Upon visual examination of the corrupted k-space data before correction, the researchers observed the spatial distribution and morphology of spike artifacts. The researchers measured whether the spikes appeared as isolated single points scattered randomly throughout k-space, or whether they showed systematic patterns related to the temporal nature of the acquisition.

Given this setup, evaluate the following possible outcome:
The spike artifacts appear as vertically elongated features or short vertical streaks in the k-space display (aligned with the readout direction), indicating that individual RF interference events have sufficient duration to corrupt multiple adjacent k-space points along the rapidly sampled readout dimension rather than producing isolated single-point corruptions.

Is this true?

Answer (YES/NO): YES